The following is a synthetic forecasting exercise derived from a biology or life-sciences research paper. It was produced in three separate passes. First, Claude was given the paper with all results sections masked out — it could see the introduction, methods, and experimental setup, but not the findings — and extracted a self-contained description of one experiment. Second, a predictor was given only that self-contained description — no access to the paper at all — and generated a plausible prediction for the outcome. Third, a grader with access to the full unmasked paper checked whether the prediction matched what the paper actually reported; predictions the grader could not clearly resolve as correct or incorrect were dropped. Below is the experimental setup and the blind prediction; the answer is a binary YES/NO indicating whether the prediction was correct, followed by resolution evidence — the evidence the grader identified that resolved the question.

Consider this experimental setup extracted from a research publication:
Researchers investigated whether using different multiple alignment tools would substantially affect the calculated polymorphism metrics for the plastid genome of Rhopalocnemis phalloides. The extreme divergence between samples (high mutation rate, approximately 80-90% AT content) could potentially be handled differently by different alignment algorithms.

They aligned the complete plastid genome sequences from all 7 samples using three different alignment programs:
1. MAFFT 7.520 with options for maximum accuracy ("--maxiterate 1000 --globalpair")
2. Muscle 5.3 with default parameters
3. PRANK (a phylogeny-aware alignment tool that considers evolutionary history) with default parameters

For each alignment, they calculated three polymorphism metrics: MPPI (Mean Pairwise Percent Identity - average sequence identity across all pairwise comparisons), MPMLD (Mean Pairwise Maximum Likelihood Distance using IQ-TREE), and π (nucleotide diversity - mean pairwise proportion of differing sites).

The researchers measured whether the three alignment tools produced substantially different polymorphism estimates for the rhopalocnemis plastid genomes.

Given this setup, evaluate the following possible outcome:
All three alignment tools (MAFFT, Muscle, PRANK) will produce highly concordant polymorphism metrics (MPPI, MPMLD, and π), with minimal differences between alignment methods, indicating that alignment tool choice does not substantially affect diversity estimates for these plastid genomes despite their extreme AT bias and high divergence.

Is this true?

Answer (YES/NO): YES